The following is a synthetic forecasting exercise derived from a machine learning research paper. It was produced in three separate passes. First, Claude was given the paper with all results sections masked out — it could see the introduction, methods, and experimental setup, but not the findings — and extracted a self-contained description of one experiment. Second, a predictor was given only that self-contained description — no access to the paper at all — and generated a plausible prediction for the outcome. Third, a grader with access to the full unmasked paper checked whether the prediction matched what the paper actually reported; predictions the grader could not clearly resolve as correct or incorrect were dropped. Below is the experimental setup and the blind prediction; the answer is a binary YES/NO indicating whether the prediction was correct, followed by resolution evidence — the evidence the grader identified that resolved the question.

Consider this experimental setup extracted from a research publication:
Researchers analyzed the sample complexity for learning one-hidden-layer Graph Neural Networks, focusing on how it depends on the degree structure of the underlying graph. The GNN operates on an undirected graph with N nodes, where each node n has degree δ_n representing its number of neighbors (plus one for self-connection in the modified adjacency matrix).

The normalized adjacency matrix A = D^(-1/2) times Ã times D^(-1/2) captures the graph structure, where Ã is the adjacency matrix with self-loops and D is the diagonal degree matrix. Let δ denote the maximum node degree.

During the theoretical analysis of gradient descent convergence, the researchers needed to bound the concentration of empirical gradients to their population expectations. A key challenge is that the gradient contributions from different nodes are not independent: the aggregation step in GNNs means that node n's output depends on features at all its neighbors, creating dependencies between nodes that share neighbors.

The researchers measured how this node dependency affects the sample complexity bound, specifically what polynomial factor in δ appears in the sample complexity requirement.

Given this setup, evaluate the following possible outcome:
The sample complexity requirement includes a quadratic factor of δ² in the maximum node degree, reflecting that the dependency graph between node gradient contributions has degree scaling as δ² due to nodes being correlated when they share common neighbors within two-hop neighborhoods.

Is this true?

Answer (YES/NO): YES